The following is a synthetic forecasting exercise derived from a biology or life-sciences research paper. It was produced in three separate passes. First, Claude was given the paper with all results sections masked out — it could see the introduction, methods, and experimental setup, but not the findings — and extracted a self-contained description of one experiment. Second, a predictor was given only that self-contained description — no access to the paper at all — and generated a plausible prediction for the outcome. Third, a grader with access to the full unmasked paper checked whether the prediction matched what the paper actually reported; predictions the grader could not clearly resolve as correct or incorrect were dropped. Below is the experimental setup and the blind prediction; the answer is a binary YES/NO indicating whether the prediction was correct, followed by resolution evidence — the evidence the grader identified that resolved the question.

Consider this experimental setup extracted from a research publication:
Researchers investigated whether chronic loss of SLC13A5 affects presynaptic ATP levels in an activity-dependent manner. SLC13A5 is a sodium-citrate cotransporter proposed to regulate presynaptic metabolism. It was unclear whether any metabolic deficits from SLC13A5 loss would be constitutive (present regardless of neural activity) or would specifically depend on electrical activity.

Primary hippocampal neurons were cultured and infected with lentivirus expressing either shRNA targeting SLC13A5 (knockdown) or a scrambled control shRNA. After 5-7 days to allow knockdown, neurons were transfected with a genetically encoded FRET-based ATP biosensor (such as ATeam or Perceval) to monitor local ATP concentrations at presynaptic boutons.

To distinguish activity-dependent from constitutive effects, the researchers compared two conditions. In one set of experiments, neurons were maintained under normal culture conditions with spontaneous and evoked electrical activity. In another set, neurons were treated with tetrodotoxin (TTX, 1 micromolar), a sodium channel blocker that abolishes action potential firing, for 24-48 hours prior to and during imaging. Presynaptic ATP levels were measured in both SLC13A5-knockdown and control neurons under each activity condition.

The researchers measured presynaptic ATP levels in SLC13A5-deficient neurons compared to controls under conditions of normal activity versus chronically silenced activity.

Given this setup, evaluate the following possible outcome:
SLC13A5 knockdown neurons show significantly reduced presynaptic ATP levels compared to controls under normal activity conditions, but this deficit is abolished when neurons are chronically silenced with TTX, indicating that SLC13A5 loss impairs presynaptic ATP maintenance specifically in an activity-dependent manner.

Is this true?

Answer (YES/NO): YES